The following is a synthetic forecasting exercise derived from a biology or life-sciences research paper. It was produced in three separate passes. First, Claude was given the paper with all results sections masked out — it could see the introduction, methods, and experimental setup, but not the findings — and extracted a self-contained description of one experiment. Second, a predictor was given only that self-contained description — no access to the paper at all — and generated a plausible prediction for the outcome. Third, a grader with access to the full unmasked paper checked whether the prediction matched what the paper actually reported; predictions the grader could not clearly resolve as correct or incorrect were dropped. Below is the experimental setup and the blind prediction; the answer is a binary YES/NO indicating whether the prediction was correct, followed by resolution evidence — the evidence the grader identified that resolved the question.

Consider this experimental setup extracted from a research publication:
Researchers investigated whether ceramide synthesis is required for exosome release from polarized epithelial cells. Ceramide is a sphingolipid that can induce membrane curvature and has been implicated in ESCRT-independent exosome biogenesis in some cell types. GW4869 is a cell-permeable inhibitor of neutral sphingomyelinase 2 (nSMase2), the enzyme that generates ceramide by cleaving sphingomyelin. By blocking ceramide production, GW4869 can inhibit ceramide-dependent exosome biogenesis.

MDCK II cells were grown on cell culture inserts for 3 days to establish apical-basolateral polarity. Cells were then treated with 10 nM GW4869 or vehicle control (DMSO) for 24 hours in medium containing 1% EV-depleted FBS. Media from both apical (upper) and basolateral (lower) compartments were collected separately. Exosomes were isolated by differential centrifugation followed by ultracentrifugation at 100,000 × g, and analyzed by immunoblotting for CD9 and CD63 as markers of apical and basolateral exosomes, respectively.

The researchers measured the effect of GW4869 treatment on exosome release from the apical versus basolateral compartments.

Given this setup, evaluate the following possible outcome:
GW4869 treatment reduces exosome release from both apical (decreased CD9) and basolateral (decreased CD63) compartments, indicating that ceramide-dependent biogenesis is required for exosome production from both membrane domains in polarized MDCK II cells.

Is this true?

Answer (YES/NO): NO